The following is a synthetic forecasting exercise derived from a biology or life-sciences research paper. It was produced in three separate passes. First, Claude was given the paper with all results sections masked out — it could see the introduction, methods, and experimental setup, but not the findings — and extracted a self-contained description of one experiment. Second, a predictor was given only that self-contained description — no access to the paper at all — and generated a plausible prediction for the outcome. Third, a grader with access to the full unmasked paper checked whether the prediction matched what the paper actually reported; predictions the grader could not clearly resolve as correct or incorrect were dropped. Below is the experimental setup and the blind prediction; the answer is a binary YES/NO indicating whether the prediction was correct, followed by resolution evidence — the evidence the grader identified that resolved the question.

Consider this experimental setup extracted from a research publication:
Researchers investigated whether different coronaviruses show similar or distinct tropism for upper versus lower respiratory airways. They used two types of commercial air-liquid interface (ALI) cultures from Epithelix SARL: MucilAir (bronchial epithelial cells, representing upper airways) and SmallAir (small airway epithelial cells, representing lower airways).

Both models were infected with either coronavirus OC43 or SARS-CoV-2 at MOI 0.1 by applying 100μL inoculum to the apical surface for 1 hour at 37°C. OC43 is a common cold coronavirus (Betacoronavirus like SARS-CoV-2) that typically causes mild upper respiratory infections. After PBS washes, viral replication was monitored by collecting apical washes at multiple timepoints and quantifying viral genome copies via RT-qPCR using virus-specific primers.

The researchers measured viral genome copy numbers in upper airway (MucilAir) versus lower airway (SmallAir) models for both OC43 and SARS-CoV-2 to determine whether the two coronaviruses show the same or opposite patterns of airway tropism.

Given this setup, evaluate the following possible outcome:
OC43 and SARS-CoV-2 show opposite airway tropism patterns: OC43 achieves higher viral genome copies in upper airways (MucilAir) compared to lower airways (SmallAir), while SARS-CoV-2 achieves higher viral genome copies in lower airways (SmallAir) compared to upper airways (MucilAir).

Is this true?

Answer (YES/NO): NO